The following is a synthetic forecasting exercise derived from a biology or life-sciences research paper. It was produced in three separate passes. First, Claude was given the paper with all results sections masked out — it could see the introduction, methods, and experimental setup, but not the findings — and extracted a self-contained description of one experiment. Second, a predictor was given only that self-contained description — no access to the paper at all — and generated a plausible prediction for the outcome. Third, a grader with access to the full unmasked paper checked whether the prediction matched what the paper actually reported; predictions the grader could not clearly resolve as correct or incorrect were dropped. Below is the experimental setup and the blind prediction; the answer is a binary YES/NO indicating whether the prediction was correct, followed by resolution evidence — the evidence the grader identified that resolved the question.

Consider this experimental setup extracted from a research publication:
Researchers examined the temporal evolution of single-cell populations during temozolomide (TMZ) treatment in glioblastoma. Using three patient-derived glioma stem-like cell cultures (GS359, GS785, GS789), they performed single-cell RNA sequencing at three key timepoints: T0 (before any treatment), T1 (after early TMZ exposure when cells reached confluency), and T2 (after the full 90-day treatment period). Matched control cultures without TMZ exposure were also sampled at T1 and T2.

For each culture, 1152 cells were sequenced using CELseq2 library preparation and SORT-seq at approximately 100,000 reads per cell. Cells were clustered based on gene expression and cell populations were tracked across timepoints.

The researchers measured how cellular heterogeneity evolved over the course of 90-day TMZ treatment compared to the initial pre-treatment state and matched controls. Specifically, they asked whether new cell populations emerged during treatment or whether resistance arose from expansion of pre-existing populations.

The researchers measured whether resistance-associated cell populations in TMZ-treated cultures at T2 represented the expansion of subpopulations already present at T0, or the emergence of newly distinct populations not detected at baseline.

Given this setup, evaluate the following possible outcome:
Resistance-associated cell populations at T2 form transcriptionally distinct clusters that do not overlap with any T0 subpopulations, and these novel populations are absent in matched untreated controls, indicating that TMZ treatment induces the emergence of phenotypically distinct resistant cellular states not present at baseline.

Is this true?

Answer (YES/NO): NO